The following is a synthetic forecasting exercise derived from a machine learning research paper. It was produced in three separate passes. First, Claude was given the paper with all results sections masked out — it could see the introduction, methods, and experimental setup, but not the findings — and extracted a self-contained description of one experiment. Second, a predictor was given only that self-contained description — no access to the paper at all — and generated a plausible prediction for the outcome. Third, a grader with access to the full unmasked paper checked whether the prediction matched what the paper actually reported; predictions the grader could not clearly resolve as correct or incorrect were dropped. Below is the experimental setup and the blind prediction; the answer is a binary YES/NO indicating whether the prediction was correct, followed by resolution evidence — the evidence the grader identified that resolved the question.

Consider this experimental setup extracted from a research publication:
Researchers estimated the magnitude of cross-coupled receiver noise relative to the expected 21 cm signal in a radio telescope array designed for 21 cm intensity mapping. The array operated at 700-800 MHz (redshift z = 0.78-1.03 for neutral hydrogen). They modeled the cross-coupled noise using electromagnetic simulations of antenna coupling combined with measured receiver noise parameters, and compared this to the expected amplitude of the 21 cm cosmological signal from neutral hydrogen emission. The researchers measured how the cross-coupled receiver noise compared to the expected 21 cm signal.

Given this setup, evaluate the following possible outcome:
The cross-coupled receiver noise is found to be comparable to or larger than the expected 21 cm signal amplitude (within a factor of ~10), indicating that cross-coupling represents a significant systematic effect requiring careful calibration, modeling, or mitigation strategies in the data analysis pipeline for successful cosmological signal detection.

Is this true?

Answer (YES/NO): NO